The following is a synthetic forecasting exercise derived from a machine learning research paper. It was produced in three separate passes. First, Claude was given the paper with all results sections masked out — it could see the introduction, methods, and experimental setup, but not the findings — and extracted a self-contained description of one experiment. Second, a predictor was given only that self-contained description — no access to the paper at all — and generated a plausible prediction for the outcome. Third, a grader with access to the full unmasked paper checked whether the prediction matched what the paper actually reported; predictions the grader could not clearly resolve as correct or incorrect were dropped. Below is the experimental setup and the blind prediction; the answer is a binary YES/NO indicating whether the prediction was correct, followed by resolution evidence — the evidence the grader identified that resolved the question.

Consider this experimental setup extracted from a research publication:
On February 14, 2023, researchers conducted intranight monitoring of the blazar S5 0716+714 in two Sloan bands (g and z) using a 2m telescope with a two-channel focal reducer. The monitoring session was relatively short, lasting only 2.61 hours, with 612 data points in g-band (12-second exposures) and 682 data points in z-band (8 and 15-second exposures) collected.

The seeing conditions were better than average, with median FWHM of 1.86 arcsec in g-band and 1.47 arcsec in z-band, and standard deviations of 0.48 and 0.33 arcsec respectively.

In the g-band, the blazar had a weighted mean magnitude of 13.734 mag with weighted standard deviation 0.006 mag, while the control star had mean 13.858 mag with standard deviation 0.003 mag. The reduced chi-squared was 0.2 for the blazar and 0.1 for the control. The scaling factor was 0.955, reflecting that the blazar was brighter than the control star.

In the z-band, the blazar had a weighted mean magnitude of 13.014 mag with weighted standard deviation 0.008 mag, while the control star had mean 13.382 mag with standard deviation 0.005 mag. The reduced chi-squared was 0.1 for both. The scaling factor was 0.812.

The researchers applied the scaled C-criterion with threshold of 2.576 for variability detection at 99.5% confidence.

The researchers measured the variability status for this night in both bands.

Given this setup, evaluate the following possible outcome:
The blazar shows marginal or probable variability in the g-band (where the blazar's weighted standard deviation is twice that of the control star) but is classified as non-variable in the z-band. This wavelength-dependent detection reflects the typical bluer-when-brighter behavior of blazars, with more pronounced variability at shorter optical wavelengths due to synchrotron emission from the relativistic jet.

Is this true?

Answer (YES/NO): NO